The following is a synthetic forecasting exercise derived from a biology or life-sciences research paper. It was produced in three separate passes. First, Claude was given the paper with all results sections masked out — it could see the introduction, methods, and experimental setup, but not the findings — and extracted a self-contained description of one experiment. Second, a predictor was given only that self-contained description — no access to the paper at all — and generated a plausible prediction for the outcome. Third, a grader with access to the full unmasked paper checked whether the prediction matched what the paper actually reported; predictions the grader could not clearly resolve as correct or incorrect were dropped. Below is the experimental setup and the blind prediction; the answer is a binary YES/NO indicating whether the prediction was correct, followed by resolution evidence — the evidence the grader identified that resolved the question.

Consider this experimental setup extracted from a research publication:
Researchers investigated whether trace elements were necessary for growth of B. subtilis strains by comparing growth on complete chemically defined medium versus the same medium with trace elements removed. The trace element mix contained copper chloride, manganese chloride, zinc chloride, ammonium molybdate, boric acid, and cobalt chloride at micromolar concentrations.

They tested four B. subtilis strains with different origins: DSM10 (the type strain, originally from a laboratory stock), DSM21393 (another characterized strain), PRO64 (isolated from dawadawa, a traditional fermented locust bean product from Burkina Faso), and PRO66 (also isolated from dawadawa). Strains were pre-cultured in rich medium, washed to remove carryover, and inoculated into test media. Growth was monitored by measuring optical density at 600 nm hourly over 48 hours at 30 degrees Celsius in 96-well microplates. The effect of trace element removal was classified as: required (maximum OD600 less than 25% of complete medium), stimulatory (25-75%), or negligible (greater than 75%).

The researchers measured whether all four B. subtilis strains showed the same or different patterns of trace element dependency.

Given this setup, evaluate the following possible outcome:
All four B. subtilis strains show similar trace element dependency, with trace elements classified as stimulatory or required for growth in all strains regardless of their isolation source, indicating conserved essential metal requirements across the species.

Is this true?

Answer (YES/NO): NO